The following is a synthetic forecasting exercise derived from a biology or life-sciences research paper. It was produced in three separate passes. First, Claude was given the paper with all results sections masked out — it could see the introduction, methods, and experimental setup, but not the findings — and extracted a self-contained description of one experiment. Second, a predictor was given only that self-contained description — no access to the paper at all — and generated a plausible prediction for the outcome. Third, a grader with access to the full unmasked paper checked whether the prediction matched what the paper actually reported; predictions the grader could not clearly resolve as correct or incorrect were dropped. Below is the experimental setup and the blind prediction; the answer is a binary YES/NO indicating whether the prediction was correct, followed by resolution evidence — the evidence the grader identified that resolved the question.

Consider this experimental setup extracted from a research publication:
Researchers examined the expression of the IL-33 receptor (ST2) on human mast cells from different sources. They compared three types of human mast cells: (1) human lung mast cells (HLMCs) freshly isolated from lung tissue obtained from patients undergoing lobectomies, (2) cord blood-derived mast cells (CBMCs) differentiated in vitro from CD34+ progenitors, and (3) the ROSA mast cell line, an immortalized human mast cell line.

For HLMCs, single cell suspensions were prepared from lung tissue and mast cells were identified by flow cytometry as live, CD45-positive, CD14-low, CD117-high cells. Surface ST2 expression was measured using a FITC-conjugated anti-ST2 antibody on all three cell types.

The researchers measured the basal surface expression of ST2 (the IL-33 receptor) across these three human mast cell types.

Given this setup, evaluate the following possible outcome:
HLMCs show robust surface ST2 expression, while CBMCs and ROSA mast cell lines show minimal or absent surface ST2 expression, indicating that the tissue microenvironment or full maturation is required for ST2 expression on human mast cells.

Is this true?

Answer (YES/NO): NO